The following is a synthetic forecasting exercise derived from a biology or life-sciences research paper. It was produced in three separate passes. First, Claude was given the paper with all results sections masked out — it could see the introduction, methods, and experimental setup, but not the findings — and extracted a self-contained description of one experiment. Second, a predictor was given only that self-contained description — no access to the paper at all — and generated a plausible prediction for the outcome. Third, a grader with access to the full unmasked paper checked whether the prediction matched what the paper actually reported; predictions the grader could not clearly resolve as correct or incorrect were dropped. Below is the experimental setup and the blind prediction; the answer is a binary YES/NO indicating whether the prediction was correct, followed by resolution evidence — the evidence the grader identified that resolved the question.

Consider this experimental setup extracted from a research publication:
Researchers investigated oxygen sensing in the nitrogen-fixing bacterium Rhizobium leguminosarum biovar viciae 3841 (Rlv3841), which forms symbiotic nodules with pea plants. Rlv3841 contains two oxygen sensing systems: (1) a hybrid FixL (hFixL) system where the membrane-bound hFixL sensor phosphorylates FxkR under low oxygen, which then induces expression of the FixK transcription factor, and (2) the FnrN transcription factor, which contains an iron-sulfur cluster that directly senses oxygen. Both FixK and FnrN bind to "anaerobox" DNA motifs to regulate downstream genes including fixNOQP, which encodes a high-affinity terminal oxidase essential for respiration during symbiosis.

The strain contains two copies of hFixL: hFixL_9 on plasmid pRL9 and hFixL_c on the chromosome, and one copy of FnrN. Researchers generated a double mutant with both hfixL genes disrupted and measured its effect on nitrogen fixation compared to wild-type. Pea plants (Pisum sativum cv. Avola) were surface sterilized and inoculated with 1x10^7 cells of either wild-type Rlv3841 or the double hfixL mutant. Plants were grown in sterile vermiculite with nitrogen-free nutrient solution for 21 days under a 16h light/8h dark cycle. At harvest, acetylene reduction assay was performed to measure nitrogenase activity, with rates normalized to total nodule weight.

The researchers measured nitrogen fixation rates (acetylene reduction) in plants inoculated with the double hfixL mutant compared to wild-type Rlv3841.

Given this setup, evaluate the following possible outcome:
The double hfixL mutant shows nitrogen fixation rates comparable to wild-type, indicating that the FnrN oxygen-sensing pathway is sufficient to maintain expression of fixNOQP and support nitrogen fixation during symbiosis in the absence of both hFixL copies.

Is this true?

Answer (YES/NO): NO